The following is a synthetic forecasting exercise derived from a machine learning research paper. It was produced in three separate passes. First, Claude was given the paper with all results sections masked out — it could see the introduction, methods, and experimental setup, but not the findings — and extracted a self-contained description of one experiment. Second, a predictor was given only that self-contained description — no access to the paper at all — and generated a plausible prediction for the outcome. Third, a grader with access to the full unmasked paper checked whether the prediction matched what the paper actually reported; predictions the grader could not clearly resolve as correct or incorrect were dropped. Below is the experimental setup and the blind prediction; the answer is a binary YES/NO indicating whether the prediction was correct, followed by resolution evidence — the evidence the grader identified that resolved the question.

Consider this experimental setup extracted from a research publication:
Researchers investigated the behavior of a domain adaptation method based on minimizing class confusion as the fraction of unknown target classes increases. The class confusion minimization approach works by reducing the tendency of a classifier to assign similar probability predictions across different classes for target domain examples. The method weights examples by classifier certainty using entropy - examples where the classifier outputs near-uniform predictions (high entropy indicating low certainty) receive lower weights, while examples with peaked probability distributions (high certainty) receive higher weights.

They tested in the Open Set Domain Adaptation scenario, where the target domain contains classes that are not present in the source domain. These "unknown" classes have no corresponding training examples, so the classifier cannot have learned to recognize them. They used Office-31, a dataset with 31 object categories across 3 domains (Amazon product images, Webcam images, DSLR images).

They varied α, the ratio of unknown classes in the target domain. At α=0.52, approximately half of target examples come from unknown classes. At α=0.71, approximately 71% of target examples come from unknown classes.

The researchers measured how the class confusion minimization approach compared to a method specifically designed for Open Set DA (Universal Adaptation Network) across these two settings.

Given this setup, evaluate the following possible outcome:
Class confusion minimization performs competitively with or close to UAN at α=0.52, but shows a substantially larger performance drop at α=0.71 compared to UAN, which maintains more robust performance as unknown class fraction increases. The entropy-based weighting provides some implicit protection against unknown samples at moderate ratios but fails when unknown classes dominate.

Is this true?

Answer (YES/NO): NO